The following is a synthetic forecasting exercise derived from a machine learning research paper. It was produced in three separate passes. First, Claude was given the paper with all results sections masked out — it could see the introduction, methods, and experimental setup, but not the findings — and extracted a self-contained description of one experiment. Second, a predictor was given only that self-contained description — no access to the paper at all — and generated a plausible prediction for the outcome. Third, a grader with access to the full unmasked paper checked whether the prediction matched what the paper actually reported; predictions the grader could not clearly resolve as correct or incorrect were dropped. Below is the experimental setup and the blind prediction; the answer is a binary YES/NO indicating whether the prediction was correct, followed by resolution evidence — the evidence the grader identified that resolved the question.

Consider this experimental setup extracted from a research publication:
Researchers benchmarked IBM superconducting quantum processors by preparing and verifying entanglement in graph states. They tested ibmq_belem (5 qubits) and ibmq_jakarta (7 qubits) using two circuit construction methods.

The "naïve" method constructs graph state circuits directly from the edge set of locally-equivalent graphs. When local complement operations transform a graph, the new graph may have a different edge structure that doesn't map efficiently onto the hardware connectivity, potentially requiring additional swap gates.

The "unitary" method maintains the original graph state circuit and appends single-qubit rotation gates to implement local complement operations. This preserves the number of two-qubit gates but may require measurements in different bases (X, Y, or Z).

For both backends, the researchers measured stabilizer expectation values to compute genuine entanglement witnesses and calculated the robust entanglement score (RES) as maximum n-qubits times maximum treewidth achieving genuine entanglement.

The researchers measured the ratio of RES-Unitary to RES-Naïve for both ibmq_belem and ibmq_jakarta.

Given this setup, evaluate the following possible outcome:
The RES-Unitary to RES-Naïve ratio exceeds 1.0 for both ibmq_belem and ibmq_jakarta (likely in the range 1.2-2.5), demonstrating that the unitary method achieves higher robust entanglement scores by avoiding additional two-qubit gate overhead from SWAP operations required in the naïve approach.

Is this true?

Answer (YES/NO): YES